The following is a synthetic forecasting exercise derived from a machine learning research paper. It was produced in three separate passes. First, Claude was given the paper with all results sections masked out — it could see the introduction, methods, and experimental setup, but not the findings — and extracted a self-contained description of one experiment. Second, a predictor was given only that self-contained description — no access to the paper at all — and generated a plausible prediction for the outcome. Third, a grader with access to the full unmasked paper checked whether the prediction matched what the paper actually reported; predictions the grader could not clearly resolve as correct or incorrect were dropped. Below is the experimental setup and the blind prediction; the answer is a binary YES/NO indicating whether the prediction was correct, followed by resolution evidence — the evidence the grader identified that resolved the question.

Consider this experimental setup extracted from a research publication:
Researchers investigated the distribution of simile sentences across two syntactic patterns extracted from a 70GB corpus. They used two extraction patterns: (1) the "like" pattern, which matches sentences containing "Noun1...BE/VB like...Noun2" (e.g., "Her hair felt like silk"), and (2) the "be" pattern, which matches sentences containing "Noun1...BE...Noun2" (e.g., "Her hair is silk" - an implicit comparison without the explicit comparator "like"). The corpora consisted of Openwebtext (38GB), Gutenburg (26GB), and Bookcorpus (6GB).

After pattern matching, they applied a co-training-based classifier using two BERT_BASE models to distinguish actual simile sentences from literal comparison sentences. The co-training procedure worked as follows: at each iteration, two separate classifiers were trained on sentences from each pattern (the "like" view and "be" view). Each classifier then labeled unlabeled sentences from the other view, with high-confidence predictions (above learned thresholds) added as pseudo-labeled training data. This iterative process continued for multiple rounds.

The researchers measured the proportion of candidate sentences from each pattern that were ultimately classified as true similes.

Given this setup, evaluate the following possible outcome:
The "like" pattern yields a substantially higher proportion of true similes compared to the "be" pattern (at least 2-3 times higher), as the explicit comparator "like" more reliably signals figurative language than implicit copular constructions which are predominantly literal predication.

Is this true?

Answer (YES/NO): YES